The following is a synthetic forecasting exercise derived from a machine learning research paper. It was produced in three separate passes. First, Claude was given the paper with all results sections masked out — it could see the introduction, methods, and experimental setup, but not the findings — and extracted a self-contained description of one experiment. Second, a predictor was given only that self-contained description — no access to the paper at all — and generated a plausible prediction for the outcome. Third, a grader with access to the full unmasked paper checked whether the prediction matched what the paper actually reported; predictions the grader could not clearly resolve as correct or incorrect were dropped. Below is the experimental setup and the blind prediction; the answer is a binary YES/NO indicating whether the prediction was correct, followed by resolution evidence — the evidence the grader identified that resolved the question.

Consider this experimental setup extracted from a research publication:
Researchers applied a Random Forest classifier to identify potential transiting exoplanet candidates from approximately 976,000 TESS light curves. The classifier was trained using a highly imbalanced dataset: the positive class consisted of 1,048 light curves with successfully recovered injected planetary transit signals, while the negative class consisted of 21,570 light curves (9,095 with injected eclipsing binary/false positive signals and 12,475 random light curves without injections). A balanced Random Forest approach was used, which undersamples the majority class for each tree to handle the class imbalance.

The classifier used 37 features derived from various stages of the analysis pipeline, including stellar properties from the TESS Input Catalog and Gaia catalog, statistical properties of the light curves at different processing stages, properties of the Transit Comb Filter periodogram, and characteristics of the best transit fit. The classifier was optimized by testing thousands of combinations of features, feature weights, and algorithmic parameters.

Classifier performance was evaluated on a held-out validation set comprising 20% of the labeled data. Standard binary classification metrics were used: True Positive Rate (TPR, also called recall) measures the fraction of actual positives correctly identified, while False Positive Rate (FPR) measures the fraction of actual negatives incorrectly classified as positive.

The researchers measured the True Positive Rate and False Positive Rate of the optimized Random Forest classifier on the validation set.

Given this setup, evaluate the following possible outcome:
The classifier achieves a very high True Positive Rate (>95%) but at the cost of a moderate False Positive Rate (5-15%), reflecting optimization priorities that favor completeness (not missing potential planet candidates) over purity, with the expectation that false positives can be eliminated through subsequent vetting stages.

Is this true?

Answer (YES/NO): NO